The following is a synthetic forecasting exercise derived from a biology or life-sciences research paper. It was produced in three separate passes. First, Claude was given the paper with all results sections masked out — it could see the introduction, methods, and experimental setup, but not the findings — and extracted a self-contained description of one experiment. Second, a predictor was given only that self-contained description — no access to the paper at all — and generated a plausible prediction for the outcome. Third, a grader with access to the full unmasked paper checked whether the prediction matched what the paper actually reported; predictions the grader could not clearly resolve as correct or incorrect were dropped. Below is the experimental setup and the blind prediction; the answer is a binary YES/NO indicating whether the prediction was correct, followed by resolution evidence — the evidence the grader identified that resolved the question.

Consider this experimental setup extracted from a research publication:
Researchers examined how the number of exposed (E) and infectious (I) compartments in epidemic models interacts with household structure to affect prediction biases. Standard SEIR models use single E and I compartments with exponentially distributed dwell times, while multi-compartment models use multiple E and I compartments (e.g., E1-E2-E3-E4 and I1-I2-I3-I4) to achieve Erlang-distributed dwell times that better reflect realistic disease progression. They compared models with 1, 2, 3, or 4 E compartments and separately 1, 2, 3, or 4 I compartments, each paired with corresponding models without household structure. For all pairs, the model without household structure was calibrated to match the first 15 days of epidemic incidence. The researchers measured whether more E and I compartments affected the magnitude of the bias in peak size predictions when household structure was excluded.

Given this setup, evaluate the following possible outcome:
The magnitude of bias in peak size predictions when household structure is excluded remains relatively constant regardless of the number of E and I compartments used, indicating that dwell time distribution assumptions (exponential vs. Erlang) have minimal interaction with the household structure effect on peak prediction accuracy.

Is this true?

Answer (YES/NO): NO